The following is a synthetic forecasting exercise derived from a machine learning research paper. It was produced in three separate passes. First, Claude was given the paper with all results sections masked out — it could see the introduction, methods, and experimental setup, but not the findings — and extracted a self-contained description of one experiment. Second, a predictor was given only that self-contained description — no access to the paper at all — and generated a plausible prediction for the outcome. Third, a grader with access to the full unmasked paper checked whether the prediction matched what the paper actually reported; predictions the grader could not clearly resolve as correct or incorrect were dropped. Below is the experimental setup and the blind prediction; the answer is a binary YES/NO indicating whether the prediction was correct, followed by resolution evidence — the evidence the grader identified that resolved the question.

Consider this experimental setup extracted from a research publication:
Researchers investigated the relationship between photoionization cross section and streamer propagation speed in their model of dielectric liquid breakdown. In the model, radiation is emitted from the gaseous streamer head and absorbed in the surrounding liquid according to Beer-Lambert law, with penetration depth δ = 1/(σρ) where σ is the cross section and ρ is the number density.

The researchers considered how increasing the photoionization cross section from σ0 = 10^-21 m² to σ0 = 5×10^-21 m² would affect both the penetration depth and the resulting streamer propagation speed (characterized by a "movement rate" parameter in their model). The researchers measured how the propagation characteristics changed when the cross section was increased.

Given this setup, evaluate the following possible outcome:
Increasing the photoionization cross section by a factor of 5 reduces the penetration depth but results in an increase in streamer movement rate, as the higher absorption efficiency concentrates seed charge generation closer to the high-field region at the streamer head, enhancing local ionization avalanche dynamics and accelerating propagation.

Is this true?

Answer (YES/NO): YES